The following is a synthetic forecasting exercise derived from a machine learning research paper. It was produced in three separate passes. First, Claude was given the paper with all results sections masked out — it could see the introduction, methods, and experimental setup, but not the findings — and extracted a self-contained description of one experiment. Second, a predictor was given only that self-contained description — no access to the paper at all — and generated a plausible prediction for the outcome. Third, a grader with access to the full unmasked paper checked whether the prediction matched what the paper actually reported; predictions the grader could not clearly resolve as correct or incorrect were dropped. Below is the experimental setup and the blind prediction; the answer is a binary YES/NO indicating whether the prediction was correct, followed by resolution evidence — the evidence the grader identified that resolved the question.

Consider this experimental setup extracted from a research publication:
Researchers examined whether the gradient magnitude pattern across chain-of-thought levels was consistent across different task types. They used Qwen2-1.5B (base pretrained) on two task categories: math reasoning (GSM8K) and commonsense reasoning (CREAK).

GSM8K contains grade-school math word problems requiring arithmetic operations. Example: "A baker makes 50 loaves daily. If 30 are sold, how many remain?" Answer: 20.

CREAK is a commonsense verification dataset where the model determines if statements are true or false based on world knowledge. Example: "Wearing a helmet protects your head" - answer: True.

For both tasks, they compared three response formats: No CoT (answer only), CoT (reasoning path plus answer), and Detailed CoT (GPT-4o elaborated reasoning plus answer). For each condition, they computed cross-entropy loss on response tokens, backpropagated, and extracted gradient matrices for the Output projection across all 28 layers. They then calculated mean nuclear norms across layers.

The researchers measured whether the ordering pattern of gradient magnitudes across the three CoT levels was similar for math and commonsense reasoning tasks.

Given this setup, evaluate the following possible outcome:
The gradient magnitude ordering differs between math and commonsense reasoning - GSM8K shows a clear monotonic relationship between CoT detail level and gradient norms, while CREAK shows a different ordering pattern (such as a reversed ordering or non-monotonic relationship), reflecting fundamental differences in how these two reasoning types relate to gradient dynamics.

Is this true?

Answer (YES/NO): NO